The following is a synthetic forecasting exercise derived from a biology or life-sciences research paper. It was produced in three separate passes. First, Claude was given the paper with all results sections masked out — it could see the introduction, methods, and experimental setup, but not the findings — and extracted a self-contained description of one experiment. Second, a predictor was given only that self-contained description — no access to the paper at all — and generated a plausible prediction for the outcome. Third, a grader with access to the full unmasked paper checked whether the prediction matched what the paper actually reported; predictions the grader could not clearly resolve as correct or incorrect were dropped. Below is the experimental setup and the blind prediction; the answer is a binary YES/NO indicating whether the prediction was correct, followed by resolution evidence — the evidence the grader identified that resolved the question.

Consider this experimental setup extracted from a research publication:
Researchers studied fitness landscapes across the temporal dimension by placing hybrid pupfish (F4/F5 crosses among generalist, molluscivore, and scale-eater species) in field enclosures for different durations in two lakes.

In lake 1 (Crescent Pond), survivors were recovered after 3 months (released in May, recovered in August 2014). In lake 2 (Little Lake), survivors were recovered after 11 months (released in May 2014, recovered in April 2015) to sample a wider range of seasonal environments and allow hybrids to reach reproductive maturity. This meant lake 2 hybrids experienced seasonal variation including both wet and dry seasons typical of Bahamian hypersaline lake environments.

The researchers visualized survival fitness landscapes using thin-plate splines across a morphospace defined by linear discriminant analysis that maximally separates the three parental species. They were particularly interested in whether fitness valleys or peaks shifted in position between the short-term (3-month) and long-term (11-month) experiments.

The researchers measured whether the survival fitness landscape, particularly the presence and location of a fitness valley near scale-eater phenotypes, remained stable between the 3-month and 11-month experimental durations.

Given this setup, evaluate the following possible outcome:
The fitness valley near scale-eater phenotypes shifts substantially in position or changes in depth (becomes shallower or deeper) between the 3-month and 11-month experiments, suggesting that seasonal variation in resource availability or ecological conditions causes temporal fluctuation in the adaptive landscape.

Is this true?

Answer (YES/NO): NO